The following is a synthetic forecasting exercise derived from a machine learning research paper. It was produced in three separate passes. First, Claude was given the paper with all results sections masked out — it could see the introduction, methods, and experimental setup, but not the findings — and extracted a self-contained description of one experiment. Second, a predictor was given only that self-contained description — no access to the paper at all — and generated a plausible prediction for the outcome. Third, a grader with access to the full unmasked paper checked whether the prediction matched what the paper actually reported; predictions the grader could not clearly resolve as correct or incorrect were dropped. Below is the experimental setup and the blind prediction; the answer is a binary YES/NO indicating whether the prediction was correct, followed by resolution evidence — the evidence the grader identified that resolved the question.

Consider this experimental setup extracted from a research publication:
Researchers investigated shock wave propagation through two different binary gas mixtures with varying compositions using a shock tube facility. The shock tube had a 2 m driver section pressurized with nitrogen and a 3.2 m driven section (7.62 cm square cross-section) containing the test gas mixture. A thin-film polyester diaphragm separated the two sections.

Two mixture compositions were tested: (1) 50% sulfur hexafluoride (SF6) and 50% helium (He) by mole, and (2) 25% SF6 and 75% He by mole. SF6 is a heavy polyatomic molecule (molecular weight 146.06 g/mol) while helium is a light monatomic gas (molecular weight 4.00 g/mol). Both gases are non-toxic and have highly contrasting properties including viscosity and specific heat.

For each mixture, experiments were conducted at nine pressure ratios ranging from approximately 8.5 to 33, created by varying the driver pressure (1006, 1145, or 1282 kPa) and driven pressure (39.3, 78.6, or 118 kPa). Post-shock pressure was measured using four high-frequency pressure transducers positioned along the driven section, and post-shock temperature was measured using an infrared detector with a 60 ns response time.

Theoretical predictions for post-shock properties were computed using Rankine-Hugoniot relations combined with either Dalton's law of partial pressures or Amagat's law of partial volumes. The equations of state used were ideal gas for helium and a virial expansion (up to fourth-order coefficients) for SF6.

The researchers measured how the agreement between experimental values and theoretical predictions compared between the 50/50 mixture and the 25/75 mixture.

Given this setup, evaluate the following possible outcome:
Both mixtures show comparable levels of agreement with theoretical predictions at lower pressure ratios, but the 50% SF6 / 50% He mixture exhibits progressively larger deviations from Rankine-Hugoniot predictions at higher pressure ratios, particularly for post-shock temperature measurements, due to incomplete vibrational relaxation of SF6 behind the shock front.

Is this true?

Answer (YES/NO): NO